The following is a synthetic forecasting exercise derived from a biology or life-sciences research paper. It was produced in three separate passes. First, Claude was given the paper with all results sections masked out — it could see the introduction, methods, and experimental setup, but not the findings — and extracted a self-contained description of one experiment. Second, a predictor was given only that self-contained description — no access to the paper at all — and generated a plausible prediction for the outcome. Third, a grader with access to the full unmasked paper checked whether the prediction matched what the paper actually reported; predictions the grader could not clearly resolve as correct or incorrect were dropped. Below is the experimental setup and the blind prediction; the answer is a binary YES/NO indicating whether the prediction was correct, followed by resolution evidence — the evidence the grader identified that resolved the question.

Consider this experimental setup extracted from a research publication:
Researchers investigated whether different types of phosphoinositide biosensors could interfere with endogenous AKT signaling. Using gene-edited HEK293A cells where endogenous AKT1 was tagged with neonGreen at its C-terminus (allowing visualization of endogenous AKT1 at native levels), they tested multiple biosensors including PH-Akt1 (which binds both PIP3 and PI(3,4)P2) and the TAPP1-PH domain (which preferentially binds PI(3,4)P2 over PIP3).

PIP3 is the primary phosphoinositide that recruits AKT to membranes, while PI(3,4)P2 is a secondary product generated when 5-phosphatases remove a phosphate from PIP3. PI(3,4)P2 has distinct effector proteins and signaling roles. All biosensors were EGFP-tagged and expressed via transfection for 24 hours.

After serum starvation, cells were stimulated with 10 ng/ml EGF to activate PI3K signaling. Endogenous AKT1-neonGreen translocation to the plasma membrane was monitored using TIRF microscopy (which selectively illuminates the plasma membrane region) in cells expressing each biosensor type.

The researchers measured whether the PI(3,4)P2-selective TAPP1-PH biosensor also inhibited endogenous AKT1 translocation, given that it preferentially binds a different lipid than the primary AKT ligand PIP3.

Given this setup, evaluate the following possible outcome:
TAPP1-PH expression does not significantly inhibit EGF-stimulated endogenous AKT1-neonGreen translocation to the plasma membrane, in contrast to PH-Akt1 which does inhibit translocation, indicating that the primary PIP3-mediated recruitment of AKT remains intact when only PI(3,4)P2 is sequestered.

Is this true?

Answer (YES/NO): NO